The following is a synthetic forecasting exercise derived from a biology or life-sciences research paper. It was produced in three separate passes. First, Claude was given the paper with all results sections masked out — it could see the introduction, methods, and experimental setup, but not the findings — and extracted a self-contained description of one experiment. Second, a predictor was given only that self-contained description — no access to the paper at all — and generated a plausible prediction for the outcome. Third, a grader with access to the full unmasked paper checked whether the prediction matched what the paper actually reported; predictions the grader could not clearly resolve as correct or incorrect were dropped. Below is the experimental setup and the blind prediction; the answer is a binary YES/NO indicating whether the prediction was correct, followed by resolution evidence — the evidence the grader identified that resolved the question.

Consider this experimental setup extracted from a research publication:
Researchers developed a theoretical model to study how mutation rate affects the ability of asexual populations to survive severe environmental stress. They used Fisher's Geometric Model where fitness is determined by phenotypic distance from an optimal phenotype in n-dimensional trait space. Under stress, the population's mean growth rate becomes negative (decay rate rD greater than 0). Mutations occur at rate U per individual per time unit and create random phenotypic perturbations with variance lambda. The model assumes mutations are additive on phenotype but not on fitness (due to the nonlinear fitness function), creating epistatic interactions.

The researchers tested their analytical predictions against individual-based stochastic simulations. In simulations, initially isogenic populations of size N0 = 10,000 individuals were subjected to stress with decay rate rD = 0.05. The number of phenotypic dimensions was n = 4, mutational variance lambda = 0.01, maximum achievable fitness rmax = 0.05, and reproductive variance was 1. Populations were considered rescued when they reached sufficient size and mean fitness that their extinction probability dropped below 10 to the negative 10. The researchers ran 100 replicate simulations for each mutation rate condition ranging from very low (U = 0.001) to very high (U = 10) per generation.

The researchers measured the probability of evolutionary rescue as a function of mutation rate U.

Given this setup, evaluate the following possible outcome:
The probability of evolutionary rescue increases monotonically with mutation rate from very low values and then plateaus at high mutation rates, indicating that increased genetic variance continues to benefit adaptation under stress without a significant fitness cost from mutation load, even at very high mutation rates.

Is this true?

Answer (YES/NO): NO